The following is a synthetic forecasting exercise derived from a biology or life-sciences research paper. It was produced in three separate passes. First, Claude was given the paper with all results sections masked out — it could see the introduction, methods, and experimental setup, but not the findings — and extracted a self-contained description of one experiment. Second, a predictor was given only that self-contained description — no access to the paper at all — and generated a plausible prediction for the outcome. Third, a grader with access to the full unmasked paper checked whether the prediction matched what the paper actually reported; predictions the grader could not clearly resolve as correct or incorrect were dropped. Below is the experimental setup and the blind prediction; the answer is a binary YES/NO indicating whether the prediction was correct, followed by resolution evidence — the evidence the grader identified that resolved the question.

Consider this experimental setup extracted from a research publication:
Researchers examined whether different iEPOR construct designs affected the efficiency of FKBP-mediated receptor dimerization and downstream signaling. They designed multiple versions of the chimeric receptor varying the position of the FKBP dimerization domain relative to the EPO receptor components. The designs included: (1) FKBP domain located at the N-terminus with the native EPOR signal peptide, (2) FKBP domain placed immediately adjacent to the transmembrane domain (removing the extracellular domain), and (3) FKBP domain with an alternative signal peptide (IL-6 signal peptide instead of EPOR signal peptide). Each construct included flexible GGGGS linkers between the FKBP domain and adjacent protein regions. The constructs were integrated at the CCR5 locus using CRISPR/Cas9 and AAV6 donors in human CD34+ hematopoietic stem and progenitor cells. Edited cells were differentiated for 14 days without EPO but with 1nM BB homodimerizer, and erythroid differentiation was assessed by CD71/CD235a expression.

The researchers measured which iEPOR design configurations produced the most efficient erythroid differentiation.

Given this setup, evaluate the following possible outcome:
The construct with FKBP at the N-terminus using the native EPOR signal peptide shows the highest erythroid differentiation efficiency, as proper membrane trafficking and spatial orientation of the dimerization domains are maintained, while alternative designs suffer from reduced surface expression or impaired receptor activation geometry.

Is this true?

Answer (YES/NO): NO